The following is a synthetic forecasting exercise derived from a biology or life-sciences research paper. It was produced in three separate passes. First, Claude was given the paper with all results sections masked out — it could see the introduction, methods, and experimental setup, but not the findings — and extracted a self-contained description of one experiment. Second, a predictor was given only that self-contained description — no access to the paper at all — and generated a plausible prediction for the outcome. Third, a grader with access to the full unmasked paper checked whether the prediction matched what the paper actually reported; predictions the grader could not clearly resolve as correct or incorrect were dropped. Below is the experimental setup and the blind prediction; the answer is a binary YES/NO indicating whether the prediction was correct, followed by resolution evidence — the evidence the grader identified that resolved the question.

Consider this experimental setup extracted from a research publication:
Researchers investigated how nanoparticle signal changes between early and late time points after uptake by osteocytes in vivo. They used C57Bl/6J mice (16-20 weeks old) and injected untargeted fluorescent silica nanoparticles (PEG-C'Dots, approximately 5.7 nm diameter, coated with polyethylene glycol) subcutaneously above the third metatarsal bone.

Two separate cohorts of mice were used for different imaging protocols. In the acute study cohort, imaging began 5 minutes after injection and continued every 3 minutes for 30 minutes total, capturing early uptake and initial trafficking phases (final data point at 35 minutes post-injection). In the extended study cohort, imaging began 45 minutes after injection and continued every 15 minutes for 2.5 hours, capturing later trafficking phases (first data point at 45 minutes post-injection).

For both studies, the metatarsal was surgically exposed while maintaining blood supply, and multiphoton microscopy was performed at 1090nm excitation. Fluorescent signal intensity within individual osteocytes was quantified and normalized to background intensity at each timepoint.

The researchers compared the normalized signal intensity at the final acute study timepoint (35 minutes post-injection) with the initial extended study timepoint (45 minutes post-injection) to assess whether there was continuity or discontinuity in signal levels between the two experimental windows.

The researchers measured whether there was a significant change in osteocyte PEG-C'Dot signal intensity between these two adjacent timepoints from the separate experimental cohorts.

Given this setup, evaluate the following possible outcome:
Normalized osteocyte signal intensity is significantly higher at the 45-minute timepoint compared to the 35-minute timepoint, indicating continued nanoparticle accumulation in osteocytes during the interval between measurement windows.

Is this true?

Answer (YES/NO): NO